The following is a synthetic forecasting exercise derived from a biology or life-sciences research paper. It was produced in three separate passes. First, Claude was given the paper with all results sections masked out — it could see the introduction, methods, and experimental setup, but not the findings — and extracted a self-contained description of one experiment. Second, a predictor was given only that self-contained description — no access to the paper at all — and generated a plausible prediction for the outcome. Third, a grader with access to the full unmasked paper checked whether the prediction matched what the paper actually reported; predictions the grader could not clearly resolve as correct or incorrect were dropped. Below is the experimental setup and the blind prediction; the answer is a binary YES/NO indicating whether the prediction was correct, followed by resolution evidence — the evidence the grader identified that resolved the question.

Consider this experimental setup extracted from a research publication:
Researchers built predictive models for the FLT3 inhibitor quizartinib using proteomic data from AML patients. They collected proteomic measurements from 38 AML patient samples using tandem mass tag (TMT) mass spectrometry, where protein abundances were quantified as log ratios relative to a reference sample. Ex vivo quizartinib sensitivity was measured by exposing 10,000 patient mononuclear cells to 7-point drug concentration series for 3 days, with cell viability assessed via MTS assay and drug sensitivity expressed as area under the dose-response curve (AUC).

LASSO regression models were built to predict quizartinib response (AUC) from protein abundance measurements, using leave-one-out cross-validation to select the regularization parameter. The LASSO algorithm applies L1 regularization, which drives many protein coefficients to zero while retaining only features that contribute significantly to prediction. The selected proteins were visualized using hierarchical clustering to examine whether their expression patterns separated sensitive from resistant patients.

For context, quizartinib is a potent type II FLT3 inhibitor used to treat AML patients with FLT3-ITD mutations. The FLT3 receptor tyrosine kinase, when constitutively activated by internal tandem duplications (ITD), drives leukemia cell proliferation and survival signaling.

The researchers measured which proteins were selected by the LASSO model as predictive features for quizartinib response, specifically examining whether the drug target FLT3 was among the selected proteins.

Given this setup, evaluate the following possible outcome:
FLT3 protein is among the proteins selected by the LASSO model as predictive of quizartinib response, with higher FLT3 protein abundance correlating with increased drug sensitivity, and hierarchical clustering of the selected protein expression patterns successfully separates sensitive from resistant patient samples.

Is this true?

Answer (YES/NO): NO